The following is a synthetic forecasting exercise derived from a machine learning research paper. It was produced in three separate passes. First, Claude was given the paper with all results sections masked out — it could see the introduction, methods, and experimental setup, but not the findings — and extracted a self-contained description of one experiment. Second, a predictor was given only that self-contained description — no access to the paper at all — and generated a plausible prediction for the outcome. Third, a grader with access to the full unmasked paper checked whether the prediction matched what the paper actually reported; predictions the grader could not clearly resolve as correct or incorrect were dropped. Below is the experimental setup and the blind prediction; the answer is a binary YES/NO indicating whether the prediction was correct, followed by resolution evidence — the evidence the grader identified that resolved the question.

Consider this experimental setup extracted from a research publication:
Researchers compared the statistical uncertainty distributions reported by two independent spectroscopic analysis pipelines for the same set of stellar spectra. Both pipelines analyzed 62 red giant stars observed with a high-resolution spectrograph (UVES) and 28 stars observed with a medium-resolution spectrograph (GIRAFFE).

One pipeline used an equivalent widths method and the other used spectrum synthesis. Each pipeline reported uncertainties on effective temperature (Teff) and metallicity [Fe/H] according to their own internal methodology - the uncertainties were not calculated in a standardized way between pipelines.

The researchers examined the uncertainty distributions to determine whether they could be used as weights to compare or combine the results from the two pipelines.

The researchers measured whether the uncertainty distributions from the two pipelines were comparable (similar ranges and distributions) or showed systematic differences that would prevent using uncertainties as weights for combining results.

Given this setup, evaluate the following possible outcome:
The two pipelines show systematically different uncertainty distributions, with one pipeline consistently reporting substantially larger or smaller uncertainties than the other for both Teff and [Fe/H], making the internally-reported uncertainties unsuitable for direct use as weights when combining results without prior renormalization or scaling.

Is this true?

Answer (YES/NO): YES